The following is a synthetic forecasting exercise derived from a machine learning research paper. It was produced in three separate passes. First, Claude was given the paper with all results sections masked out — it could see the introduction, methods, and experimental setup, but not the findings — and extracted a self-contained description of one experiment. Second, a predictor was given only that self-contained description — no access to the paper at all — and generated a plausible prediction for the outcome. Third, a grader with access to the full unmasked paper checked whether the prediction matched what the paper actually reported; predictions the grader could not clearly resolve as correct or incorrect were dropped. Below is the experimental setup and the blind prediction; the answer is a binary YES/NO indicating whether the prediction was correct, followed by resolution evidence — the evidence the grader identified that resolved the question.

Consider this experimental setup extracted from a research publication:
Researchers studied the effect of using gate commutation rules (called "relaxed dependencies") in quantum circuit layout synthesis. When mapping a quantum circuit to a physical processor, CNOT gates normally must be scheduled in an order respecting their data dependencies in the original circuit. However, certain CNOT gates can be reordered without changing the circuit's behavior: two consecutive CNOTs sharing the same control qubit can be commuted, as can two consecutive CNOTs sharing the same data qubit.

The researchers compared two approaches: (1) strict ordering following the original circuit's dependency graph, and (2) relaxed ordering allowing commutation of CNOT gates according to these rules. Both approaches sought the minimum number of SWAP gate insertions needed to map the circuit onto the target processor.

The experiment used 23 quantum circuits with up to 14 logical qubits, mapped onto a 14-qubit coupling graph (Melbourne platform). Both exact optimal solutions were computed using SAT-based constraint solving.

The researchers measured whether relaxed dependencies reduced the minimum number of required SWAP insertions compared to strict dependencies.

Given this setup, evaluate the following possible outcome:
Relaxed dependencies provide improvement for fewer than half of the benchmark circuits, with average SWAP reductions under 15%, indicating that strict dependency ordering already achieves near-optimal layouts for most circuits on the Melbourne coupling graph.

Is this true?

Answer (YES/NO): YES